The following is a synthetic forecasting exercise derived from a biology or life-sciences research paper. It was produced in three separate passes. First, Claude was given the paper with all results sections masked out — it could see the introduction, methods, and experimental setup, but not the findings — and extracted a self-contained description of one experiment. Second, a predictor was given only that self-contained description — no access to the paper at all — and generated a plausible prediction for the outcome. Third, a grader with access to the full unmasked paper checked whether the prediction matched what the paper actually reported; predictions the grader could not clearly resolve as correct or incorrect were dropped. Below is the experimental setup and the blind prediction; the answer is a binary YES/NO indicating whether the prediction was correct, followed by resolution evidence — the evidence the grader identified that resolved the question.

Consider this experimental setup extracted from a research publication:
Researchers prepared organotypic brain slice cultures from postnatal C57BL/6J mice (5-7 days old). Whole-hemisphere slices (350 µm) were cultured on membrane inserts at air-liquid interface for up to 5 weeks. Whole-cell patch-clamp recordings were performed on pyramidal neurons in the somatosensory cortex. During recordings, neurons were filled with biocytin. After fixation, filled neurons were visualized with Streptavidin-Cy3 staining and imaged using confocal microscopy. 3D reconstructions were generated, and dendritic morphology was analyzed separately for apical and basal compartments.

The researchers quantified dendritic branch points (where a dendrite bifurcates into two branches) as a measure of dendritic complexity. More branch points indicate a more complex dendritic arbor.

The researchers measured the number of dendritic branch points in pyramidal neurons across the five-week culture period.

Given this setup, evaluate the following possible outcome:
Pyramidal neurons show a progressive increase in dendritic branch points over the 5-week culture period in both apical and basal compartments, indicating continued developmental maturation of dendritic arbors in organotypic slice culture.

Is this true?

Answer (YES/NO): NO